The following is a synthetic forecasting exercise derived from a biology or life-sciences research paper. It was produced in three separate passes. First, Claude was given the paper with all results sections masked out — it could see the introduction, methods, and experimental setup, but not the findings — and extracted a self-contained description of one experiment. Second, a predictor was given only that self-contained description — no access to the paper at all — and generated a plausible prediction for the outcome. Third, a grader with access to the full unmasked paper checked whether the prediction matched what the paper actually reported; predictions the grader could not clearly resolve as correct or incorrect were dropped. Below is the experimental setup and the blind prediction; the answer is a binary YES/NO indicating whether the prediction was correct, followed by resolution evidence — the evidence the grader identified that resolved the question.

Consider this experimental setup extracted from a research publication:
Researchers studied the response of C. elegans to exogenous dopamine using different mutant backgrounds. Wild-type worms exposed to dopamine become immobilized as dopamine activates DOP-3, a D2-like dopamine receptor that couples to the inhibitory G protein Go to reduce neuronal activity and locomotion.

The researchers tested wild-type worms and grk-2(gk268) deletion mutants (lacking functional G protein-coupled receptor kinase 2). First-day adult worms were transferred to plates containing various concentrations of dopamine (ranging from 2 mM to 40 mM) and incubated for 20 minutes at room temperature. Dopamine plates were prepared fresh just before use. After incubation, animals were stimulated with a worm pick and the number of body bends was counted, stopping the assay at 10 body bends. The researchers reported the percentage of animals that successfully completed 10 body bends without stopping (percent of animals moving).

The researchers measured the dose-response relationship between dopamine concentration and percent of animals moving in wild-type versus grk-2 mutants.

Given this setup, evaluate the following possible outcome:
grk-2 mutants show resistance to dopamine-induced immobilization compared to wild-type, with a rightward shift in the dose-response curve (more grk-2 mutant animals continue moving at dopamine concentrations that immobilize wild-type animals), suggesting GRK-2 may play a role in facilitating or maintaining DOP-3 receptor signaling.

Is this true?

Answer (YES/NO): NO